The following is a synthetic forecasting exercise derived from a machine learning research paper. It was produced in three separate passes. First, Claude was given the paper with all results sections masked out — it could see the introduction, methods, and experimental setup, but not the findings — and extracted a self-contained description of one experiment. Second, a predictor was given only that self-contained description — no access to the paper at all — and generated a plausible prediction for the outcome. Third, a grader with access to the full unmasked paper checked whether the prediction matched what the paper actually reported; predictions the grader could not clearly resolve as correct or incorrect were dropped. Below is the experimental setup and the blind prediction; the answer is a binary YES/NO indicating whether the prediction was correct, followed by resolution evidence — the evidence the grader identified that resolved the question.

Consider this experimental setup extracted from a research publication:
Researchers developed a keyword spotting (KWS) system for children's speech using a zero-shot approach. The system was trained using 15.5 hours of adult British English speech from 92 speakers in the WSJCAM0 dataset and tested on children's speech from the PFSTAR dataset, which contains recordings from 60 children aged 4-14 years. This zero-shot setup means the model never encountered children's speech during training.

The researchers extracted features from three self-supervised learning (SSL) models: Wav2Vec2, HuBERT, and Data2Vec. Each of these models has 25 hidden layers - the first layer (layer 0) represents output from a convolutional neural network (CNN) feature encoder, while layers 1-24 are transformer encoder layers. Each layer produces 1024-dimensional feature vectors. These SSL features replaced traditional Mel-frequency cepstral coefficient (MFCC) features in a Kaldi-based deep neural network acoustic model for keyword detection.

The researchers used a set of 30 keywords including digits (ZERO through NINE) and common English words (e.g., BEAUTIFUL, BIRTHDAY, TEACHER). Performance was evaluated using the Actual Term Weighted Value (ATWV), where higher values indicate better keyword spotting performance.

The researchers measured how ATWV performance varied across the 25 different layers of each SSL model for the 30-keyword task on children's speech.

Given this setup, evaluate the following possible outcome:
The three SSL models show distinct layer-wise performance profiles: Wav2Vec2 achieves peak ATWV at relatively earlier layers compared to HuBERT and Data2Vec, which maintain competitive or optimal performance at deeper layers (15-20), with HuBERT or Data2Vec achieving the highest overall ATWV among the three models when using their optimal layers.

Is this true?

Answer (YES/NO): NO